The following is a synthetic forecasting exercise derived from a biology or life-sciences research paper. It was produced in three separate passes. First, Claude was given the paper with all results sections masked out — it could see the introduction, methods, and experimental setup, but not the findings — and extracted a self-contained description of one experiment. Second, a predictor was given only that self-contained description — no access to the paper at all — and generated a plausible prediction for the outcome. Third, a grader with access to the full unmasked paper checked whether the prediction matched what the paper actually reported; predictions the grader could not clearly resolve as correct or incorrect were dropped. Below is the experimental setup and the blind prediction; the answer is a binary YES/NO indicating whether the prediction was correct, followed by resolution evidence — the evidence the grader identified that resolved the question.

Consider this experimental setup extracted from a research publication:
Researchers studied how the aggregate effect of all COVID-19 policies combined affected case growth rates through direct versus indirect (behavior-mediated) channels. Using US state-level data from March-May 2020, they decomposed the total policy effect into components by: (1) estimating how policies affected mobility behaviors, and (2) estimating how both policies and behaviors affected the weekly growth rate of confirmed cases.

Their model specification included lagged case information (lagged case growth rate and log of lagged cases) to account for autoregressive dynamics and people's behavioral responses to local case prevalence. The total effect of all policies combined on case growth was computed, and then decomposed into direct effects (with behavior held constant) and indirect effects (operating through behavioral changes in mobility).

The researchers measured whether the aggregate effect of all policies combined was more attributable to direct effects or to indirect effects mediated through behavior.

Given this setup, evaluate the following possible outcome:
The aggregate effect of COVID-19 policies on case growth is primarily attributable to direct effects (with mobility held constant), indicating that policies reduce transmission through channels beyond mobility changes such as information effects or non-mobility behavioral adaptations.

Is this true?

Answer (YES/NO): NO